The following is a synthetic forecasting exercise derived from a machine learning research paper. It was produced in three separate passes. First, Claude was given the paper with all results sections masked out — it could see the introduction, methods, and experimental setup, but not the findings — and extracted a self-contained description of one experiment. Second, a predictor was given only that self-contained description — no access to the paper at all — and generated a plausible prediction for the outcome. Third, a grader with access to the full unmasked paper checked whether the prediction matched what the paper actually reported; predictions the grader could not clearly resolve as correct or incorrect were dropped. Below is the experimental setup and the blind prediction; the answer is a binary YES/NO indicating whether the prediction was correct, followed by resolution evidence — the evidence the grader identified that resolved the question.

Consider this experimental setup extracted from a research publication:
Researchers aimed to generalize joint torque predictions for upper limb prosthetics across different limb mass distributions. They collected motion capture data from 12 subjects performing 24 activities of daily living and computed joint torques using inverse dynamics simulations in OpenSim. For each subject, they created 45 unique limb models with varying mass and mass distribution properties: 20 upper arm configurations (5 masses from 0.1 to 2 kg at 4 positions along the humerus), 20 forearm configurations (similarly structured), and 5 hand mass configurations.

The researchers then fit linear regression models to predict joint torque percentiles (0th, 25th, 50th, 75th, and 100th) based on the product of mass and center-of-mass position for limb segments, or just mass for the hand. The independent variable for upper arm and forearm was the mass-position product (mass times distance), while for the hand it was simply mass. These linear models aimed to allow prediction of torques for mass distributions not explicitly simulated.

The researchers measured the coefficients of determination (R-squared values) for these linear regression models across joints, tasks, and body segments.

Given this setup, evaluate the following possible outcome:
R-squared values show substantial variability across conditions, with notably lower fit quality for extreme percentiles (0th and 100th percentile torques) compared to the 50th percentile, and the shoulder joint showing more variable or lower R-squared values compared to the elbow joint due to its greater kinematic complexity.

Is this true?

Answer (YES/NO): NO